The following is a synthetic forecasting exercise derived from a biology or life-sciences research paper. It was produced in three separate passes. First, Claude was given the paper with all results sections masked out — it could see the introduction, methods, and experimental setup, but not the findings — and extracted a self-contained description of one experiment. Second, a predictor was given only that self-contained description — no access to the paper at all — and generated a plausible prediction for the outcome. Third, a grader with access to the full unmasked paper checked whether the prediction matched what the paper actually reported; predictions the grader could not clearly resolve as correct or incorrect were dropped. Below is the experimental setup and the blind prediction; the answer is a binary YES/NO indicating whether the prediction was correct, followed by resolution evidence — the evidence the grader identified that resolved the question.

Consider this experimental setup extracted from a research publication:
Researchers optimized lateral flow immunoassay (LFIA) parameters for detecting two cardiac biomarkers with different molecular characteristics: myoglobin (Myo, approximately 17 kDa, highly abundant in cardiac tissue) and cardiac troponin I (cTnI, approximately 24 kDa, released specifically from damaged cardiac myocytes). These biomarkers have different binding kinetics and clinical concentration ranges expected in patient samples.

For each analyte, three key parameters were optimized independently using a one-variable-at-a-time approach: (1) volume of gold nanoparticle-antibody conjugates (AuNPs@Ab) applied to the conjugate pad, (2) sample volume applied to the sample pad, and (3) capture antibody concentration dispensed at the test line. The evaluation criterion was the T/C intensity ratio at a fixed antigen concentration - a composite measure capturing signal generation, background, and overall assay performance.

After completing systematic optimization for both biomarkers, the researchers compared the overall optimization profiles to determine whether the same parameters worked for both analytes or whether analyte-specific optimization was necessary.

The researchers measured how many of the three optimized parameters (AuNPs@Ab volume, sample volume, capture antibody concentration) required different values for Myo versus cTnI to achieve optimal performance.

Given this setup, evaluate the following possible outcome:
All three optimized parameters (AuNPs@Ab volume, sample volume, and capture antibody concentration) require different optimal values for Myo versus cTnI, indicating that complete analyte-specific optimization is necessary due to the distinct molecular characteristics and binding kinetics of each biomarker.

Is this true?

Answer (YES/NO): NO